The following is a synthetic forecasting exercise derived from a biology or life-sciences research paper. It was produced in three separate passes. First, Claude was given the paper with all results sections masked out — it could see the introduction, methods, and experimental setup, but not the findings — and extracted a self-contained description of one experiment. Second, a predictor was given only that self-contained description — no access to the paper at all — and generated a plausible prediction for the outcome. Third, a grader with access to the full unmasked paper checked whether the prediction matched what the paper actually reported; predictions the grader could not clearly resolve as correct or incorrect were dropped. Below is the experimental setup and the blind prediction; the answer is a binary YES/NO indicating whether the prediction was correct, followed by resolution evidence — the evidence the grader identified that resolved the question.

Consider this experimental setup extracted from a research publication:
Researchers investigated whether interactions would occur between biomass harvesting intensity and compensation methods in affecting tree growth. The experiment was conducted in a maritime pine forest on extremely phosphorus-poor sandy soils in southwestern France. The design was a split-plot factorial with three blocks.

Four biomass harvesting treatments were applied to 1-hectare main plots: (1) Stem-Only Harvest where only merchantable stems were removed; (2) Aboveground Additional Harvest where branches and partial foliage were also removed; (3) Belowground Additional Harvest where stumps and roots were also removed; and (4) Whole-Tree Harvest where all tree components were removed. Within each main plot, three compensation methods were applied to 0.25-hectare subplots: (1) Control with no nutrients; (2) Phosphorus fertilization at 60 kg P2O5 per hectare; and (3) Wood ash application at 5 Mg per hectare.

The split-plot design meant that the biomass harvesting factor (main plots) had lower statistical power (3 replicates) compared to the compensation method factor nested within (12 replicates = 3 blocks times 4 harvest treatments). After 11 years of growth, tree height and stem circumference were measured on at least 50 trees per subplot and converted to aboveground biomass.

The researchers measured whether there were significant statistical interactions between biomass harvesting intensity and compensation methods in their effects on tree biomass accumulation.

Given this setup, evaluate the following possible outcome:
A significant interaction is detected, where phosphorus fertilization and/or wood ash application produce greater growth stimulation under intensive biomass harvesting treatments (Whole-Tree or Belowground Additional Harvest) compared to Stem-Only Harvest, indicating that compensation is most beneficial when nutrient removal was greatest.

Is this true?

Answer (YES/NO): NO